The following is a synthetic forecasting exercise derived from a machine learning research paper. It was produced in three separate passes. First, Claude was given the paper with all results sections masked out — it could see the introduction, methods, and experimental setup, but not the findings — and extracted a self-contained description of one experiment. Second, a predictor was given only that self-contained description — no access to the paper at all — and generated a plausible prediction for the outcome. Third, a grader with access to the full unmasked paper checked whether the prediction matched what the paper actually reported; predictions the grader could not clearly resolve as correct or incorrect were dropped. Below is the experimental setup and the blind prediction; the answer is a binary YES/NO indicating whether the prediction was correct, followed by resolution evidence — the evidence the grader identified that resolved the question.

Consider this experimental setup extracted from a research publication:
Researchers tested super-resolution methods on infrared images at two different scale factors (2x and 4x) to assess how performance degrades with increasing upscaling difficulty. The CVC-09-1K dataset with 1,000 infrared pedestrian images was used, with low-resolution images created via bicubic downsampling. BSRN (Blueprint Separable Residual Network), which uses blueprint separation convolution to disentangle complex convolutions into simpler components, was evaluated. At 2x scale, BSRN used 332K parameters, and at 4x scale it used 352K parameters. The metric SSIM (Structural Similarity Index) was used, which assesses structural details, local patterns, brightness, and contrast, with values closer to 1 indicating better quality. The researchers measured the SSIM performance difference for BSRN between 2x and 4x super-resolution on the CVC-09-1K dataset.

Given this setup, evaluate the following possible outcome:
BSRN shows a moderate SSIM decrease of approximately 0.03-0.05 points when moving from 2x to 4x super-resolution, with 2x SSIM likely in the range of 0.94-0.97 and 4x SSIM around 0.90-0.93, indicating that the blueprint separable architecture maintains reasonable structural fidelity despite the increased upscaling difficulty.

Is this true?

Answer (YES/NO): YES